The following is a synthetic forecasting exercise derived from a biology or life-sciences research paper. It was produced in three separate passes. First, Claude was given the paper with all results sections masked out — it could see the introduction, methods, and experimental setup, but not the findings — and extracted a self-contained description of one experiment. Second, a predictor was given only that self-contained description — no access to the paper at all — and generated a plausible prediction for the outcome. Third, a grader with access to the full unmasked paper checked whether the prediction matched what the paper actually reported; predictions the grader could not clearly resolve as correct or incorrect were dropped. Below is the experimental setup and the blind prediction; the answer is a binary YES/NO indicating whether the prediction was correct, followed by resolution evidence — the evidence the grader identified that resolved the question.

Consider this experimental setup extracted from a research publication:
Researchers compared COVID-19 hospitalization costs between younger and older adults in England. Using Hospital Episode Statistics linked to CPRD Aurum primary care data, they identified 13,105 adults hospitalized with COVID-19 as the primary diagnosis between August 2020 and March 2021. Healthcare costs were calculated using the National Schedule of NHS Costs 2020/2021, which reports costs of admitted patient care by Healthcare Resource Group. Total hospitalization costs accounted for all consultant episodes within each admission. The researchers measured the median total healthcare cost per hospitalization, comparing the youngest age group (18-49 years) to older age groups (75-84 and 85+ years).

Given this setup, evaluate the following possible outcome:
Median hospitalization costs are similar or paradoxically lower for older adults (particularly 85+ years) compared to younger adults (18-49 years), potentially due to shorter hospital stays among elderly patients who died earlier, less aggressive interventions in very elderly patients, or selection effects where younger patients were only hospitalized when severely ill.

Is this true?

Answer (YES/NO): NO